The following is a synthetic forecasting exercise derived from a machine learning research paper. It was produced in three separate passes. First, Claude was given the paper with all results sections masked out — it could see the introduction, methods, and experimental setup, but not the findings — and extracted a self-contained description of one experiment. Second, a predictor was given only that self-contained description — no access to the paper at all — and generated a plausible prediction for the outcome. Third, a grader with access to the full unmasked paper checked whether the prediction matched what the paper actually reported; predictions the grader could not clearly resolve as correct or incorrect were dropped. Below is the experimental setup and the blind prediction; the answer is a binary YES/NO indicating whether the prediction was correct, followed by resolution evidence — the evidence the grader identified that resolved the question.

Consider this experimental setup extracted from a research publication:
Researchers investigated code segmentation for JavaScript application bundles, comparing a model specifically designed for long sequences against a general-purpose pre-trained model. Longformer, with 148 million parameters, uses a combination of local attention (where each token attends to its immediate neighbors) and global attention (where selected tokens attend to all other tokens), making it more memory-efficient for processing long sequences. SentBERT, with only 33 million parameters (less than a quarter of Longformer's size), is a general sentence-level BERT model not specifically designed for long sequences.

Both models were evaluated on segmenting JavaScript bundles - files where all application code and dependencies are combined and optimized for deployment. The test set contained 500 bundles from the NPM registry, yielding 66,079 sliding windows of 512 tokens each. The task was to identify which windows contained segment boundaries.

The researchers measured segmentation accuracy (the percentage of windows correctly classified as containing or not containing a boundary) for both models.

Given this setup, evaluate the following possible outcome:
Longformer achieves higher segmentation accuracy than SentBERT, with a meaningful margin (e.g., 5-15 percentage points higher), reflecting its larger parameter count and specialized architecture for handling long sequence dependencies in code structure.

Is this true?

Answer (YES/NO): NO